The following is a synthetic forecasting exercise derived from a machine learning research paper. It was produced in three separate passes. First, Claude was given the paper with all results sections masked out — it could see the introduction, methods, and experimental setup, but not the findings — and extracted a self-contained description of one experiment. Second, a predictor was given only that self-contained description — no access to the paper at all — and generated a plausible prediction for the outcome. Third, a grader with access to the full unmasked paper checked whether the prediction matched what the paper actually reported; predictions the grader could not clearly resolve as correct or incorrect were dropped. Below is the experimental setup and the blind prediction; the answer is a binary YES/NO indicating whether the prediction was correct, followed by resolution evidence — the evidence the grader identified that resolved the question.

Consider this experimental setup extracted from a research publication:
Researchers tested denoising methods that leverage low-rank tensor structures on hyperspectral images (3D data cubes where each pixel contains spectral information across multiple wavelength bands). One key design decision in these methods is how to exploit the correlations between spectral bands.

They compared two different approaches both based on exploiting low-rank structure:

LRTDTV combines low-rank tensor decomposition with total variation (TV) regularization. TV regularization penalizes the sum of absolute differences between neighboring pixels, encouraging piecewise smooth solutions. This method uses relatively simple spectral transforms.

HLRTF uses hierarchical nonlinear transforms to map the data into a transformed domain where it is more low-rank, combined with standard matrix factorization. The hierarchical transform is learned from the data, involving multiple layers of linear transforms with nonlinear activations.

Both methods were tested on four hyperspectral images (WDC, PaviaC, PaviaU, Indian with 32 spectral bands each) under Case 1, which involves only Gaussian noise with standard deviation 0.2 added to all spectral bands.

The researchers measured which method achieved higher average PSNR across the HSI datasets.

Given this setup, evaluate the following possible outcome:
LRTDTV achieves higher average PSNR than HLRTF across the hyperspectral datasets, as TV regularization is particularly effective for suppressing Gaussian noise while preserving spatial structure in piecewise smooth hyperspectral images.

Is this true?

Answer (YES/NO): YES